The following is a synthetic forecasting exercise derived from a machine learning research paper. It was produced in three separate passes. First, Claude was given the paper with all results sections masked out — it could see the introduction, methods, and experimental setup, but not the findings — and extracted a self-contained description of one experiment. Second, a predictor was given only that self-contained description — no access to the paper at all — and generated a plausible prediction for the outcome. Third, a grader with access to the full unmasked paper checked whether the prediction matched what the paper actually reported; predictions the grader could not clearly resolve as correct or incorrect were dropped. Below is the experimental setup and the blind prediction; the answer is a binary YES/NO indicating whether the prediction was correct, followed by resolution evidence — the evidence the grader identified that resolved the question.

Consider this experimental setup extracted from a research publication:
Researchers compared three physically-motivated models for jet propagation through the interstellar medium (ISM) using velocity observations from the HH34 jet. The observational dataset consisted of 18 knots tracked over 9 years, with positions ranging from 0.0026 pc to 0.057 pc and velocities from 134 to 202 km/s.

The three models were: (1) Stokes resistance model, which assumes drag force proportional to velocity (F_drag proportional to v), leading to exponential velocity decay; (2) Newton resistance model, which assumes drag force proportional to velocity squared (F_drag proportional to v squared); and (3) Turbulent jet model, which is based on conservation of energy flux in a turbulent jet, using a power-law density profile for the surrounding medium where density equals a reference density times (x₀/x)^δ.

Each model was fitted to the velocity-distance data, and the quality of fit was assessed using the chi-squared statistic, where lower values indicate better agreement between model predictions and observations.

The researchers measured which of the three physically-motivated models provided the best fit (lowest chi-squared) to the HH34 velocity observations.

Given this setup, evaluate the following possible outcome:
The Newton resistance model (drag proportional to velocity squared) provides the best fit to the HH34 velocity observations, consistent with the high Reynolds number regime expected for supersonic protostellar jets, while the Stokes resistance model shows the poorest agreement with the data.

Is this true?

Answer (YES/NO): NO